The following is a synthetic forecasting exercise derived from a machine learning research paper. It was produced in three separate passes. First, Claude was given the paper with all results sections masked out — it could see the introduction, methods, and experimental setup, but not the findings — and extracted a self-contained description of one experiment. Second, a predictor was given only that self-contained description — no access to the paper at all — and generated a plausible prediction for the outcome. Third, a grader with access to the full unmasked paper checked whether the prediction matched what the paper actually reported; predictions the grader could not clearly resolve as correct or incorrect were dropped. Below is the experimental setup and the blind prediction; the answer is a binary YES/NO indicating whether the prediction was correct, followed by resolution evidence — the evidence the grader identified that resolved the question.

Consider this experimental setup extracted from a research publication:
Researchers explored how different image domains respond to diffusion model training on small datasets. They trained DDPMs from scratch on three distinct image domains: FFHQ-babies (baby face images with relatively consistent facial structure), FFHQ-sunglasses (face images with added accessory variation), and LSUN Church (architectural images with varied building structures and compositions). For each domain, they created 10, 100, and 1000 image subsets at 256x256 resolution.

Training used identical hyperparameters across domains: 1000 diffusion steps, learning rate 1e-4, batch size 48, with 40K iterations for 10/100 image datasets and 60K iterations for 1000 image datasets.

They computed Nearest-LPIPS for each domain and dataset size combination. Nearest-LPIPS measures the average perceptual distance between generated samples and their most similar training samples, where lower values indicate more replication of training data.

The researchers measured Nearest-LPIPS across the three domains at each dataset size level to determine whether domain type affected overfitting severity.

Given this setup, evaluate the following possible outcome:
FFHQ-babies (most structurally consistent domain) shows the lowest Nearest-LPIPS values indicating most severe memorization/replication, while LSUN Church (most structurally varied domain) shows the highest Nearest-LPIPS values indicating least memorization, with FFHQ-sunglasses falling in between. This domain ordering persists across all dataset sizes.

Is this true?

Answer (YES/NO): YES